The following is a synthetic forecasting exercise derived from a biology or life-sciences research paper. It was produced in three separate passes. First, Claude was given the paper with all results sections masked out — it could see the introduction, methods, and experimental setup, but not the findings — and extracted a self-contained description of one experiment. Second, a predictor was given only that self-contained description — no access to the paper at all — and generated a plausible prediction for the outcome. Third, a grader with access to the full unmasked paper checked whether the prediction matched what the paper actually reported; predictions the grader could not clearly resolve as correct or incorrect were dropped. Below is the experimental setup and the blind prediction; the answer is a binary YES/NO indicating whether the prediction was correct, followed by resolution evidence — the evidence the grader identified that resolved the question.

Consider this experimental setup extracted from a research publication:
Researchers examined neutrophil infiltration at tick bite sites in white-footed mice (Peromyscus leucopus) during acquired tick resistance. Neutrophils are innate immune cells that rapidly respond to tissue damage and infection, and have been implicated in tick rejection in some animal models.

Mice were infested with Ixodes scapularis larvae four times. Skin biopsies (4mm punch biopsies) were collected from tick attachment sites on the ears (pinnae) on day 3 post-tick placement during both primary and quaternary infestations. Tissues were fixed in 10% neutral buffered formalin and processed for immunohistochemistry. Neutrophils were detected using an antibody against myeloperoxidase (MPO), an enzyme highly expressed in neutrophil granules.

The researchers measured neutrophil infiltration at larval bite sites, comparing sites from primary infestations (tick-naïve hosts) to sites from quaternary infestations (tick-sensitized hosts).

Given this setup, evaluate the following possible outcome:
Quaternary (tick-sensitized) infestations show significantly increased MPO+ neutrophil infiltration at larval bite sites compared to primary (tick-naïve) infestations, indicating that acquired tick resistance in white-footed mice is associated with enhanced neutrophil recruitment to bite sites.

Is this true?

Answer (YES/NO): YES